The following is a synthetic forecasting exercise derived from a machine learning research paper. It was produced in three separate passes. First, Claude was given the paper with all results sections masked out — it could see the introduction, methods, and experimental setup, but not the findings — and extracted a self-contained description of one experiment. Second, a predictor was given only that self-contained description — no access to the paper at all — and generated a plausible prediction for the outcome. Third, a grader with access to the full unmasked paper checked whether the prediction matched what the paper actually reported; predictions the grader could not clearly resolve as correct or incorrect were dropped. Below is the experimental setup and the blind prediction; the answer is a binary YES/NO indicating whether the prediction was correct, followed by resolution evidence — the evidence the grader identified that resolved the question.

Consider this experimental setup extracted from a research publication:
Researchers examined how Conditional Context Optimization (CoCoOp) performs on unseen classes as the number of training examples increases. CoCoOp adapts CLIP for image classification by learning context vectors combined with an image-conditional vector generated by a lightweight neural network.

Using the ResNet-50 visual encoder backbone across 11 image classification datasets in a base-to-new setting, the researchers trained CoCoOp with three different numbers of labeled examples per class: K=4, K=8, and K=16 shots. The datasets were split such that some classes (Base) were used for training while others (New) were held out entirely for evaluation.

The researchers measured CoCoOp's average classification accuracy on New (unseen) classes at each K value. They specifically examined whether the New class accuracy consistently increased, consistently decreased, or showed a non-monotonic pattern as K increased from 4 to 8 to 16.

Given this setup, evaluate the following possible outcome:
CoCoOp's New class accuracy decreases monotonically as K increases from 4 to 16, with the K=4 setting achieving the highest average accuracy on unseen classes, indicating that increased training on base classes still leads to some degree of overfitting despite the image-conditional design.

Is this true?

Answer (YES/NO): NO